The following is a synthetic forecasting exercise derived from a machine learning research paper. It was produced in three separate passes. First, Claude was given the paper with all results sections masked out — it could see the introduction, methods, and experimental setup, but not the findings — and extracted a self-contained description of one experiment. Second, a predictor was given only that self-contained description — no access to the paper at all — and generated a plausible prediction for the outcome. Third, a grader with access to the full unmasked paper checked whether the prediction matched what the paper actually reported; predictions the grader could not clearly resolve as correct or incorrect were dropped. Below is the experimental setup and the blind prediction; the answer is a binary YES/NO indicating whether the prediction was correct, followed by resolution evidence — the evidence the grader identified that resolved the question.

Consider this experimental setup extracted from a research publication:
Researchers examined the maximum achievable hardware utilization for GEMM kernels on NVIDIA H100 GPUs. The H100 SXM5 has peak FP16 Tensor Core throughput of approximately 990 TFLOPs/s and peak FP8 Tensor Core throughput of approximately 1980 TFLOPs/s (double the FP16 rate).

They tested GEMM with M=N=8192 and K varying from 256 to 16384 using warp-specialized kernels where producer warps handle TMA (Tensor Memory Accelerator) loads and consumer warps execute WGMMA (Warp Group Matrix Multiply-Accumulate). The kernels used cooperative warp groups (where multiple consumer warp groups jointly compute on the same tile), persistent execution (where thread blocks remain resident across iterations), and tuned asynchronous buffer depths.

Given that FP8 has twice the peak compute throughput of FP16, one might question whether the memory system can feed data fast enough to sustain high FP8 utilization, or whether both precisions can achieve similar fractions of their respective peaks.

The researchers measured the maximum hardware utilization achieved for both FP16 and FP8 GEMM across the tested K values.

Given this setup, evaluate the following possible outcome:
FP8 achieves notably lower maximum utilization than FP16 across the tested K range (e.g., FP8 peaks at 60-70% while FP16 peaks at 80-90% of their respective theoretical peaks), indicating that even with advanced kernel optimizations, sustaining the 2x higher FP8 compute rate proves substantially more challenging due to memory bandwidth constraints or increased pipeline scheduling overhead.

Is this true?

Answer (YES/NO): NO